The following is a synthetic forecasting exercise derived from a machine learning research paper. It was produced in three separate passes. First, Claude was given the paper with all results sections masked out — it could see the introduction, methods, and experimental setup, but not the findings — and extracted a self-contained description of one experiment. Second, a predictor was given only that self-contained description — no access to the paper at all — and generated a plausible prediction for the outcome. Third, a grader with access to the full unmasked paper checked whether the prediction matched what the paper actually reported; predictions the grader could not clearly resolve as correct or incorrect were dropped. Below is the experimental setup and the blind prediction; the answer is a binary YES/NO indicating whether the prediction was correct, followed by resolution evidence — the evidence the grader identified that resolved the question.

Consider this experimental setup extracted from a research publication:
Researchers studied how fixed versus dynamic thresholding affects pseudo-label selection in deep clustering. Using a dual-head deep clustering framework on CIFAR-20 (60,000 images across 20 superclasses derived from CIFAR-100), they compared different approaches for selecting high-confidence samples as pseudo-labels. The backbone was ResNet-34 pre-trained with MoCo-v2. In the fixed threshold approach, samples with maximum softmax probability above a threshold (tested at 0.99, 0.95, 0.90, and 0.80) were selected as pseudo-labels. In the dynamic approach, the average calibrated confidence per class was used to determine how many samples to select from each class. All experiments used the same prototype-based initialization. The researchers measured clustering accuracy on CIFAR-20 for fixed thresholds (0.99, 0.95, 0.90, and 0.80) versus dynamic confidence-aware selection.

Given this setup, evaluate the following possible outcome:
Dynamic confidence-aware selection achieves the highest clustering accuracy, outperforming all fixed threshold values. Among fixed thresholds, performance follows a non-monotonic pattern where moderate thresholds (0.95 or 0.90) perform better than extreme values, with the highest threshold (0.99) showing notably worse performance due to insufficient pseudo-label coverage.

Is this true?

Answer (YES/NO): NO